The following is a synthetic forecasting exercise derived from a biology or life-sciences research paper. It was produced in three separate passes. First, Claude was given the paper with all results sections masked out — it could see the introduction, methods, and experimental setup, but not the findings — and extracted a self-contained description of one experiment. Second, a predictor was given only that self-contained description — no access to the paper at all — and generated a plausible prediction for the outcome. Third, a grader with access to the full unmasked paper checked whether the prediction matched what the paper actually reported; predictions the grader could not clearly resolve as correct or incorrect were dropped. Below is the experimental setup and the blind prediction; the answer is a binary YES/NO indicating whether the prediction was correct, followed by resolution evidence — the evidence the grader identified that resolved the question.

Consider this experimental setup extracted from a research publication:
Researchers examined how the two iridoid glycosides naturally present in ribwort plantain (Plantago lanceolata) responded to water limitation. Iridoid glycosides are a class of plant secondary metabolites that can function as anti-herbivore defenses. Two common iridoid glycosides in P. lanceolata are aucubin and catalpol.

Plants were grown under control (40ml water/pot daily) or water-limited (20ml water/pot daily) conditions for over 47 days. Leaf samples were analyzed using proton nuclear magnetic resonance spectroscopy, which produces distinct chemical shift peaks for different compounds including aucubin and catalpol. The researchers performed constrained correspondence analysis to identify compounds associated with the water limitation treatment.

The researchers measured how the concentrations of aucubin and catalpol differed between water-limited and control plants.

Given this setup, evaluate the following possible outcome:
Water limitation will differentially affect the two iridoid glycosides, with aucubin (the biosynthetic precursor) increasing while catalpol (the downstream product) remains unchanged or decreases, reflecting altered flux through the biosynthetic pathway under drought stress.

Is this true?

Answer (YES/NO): NO